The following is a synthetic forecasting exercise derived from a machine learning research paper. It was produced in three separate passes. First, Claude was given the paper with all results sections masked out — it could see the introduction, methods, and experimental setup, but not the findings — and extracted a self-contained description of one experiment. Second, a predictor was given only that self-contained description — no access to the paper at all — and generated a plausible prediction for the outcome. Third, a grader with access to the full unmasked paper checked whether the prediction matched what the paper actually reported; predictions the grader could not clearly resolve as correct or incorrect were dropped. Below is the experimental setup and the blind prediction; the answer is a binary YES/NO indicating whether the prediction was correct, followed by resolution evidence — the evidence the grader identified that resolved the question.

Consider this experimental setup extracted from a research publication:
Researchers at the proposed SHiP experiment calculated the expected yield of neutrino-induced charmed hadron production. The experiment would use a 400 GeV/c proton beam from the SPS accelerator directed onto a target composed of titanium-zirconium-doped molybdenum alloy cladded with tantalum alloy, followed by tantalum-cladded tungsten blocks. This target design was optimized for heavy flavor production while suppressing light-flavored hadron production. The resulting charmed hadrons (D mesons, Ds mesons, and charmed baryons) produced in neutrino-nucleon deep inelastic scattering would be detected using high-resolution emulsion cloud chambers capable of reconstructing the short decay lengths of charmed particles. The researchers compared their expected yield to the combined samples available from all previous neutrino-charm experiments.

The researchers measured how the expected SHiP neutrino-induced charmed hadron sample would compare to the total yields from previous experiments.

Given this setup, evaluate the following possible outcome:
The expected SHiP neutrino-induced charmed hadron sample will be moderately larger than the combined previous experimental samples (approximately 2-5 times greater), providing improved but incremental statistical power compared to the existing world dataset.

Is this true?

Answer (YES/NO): NO